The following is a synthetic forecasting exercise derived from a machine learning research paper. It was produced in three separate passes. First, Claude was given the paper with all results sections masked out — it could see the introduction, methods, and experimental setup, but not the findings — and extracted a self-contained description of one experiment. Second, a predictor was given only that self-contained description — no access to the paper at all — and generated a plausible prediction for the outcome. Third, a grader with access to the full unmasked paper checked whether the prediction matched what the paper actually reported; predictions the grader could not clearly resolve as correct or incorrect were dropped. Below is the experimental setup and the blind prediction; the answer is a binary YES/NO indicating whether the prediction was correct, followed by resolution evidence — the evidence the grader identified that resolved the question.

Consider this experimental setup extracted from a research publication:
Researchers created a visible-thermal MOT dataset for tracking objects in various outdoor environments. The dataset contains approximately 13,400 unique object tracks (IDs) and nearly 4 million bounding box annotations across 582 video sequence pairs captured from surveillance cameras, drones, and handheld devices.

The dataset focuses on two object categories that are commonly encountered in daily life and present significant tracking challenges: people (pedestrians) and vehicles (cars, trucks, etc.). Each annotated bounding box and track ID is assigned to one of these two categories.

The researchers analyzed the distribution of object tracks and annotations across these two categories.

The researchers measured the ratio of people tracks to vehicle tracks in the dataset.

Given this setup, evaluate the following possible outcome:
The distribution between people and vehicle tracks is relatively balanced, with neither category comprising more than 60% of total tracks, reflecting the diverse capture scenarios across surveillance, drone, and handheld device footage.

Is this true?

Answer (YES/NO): NO